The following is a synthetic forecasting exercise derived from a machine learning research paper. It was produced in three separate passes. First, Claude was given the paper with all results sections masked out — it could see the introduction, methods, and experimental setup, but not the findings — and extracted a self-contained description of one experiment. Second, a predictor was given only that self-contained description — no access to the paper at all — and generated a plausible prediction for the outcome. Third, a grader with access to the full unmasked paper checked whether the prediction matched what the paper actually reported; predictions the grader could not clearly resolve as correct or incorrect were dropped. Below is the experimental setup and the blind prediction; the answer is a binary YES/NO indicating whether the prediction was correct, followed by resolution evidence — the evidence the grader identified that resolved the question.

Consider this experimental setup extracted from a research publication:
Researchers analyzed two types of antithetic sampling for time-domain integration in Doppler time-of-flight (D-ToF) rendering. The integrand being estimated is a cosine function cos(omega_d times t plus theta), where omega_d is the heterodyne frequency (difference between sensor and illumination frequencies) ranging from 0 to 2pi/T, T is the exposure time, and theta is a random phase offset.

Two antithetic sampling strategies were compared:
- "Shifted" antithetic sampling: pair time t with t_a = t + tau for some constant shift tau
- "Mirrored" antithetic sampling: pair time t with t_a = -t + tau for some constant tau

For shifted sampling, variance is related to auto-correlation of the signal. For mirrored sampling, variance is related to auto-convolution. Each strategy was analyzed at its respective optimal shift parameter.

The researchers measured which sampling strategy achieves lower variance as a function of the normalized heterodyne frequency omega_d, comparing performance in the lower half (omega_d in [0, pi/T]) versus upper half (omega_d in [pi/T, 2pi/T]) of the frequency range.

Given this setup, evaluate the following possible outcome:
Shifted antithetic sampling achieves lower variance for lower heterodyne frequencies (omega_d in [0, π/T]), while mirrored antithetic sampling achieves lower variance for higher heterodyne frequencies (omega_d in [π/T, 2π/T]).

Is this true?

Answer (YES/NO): NO